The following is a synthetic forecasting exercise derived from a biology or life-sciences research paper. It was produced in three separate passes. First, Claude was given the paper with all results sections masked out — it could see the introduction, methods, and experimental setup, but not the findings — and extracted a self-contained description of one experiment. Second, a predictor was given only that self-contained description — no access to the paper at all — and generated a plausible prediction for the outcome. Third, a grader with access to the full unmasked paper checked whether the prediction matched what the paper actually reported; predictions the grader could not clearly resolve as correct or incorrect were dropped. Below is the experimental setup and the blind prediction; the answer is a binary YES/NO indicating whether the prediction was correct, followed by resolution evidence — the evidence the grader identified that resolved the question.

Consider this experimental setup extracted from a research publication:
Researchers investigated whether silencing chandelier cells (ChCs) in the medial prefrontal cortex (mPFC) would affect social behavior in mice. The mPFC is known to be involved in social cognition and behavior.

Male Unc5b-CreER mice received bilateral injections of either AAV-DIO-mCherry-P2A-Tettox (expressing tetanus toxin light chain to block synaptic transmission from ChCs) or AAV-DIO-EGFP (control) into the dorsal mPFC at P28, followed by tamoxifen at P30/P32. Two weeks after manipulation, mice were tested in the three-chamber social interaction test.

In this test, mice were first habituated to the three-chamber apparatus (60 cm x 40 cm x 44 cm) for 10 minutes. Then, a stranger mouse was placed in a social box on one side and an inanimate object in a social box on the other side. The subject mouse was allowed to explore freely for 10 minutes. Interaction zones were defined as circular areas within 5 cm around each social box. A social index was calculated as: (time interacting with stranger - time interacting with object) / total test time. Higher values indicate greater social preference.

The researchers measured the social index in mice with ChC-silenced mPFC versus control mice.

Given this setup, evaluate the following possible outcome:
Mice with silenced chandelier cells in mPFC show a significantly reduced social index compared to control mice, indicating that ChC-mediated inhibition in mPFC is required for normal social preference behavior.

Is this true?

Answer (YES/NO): YES